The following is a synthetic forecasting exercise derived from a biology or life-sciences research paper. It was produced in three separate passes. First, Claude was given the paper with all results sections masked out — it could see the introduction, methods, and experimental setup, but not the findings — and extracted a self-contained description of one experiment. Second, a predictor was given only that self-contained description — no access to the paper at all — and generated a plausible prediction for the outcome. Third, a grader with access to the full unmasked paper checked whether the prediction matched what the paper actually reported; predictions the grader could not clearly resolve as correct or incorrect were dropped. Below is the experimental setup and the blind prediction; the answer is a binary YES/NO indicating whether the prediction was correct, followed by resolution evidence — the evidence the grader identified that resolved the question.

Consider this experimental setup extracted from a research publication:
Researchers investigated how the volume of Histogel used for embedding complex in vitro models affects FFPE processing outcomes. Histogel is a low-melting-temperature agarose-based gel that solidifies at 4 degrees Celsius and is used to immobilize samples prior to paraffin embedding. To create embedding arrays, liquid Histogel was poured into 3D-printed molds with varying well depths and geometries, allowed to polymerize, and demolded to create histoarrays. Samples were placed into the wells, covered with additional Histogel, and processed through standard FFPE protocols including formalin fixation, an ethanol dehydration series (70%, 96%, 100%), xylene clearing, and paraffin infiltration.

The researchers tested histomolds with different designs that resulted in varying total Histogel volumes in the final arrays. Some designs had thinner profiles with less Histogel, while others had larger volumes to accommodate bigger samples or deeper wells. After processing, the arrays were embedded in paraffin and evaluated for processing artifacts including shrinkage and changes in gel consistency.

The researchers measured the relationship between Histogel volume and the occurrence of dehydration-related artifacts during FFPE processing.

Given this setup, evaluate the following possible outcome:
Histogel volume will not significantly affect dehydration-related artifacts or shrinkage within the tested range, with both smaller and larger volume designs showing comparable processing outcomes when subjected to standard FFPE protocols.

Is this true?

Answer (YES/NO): NO